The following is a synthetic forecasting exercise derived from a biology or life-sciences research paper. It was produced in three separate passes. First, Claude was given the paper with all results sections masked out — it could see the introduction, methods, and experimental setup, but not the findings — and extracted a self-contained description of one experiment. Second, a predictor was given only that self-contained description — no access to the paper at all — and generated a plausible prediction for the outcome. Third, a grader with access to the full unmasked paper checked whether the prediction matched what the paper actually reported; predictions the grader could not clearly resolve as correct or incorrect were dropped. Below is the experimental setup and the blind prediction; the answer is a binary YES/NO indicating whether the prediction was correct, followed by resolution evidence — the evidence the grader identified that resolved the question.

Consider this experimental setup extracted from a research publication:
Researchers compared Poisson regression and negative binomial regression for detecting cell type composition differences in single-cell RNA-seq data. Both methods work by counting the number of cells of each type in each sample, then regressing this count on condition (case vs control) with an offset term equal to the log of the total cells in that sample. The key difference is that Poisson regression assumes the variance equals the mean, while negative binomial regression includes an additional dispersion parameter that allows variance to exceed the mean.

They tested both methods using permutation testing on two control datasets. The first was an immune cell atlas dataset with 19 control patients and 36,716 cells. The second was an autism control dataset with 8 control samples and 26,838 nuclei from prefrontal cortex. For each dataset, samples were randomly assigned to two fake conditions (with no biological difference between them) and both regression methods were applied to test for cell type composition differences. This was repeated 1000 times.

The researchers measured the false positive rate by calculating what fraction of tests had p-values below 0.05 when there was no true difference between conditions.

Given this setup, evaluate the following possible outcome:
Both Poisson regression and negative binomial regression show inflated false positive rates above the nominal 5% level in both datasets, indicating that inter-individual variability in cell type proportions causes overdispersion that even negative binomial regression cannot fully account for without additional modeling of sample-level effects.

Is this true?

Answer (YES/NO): NO